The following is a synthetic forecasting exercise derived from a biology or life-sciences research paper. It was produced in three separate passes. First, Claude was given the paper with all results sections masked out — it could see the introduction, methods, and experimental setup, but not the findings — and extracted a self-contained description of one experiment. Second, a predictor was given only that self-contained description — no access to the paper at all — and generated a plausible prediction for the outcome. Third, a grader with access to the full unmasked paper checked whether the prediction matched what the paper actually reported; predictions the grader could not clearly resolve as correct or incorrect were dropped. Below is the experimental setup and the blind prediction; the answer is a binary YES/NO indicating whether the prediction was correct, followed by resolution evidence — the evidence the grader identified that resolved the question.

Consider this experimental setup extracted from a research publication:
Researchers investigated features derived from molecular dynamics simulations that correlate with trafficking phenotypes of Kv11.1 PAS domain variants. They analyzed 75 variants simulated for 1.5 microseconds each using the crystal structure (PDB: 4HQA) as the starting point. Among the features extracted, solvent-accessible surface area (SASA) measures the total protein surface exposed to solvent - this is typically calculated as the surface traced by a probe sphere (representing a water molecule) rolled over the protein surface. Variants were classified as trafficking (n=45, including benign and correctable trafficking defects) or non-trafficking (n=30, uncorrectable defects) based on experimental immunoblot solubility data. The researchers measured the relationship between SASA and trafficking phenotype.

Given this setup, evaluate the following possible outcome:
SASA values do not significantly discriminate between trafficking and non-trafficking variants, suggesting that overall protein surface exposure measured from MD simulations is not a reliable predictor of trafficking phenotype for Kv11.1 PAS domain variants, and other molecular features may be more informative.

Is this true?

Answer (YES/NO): YES